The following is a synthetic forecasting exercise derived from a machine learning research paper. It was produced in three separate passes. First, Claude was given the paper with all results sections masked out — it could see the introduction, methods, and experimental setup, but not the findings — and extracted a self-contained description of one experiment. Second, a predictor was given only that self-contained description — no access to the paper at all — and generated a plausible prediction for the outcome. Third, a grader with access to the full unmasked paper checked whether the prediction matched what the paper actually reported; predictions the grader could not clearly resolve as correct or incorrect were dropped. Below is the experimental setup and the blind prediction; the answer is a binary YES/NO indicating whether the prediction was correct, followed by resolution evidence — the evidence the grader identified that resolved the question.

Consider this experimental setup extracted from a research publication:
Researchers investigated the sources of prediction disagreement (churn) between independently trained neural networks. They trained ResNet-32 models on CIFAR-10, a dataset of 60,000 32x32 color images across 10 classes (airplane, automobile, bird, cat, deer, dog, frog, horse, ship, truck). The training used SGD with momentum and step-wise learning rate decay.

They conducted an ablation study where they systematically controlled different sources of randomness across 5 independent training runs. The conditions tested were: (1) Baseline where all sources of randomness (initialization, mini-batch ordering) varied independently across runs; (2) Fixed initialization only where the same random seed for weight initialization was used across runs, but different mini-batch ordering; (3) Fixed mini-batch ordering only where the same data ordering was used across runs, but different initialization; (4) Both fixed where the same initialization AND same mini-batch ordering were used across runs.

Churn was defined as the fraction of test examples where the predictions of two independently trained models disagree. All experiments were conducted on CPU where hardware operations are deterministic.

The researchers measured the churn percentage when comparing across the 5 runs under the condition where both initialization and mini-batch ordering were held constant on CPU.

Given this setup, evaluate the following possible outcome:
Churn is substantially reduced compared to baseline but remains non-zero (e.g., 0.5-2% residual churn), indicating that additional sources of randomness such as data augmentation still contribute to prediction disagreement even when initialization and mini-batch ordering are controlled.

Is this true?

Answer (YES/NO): NO